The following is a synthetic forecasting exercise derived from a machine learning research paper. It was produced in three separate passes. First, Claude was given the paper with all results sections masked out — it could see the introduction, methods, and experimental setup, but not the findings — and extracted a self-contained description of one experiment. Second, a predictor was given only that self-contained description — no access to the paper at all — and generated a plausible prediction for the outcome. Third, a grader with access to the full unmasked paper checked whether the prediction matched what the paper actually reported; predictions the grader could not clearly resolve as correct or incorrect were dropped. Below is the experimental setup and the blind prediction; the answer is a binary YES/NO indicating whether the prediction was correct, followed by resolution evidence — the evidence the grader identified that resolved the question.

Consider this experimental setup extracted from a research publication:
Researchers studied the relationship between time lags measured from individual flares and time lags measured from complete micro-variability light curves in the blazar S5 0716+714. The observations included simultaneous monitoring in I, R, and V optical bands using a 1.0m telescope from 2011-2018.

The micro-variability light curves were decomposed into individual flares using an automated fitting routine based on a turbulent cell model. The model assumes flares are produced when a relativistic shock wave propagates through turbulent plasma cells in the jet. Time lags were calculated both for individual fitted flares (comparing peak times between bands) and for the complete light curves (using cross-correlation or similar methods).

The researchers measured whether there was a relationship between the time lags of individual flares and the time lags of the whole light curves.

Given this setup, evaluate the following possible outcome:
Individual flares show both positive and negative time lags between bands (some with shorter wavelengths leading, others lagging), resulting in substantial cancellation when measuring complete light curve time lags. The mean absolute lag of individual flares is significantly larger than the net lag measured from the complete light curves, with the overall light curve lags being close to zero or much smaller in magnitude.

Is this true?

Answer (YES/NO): NO